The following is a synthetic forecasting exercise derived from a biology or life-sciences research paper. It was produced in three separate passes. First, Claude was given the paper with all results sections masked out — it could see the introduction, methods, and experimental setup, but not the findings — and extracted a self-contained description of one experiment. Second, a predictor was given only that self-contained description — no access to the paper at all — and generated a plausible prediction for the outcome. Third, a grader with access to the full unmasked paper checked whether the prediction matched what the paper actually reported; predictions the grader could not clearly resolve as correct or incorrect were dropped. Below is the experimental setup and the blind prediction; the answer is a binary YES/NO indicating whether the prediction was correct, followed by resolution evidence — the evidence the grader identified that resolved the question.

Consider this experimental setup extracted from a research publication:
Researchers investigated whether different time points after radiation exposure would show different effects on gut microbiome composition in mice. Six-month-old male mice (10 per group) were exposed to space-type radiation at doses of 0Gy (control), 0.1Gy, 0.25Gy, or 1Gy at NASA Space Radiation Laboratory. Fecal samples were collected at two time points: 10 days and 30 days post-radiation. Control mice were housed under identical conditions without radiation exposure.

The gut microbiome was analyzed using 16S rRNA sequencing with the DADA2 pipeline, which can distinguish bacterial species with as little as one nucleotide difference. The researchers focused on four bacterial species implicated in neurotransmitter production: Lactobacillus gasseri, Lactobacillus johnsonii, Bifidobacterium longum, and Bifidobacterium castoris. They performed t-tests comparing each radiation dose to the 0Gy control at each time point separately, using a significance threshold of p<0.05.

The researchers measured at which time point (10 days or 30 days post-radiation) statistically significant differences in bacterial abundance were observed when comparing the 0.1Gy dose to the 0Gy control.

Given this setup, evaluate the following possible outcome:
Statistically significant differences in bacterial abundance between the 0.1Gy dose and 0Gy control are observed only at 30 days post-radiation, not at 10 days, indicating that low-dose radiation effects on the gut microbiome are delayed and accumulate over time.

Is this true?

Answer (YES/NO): NO